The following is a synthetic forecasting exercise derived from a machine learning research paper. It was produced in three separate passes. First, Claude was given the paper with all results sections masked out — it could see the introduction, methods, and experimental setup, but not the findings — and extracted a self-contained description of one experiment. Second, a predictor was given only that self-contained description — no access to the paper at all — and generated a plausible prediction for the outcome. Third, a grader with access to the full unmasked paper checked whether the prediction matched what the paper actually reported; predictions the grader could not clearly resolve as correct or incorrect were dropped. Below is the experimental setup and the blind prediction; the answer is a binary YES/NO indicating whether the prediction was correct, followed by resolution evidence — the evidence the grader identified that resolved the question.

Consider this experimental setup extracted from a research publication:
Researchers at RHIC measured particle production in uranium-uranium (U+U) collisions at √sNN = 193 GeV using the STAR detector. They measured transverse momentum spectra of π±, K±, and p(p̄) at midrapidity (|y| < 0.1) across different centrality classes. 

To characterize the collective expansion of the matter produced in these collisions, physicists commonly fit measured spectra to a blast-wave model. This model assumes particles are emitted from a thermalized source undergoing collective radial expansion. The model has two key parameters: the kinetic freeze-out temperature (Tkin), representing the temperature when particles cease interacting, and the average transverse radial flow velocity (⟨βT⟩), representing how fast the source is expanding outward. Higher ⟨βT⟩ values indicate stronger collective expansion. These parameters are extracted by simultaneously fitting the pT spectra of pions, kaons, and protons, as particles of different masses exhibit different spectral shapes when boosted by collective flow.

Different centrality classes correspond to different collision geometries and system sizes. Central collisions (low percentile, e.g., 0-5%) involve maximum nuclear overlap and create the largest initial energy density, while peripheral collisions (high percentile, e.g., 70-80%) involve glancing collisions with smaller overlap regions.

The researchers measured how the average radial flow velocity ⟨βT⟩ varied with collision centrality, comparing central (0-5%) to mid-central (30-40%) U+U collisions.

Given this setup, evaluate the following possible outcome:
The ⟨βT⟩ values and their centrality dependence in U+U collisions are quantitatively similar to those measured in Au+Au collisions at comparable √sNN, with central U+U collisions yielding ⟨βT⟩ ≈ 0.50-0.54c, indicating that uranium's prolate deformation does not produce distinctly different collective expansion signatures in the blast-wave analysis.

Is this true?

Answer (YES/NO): NO